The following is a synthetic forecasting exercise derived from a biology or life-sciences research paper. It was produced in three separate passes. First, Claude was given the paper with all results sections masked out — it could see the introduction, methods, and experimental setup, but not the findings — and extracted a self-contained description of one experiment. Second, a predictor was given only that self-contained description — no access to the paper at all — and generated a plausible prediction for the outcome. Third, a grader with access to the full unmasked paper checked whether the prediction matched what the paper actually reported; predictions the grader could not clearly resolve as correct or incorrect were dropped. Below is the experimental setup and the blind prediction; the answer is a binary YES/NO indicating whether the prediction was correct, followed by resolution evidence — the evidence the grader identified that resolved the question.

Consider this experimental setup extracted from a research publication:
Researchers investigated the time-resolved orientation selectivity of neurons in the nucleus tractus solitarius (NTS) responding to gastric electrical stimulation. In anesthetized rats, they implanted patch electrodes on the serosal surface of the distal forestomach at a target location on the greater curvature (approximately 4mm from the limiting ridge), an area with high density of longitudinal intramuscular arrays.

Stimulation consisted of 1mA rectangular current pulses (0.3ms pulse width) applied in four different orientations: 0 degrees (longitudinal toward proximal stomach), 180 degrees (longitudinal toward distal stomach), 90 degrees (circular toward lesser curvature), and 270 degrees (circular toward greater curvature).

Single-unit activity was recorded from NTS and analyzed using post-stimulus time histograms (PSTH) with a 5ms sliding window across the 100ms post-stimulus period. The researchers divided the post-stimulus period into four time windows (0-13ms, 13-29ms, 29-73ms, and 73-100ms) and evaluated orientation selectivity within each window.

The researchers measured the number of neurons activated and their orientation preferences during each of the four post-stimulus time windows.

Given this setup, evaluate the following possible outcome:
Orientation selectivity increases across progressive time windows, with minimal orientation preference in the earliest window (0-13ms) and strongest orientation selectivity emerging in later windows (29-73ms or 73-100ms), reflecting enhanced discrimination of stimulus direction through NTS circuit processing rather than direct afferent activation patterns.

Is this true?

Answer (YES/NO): NO